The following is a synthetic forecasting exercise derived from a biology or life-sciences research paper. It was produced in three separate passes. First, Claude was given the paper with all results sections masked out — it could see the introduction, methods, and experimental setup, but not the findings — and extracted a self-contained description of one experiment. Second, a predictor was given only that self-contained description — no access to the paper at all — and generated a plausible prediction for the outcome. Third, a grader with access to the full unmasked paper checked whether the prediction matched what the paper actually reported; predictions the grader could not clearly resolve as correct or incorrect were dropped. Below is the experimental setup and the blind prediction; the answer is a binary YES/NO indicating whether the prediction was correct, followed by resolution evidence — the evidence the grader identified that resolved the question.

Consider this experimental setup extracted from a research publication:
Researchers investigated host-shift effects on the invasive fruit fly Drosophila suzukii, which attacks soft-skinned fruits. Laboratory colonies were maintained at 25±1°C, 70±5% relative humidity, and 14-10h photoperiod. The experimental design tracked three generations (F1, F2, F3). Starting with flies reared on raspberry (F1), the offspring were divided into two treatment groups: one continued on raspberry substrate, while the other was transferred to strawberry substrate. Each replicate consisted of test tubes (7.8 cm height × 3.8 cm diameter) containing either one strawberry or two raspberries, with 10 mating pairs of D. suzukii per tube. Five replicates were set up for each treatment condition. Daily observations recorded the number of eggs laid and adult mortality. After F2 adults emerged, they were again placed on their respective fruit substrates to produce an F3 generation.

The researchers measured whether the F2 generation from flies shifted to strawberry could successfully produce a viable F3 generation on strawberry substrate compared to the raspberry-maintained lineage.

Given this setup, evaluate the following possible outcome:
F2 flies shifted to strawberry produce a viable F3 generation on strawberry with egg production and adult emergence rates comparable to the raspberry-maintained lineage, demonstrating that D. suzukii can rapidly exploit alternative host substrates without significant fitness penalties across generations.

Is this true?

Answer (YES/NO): NO